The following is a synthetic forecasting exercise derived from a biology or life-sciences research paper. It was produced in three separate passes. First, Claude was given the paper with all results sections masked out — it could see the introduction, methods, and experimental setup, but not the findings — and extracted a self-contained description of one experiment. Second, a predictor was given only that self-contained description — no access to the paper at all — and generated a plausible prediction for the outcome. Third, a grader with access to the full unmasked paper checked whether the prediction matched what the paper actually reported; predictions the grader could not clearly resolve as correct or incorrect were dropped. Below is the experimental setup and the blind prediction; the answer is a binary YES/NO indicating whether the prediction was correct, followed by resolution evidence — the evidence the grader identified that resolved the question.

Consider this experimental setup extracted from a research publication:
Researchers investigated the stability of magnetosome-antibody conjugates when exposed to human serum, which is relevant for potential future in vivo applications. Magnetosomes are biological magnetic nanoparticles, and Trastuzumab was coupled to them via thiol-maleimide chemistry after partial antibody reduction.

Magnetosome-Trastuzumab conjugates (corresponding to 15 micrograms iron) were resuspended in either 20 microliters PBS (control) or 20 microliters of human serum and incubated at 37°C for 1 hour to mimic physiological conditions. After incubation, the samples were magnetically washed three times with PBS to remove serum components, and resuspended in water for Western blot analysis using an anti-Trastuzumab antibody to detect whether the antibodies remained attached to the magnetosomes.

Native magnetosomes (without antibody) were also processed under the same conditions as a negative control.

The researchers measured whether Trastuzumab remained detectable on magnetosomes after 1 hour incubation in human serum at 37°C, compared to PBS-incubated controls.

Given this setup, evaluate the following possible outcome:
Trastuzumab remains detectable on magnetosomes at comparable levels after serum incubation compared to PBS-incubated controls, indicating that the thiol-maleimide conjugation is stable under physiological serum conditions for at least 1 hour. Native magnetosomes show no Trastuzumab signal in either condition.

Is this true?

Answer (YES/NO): YES